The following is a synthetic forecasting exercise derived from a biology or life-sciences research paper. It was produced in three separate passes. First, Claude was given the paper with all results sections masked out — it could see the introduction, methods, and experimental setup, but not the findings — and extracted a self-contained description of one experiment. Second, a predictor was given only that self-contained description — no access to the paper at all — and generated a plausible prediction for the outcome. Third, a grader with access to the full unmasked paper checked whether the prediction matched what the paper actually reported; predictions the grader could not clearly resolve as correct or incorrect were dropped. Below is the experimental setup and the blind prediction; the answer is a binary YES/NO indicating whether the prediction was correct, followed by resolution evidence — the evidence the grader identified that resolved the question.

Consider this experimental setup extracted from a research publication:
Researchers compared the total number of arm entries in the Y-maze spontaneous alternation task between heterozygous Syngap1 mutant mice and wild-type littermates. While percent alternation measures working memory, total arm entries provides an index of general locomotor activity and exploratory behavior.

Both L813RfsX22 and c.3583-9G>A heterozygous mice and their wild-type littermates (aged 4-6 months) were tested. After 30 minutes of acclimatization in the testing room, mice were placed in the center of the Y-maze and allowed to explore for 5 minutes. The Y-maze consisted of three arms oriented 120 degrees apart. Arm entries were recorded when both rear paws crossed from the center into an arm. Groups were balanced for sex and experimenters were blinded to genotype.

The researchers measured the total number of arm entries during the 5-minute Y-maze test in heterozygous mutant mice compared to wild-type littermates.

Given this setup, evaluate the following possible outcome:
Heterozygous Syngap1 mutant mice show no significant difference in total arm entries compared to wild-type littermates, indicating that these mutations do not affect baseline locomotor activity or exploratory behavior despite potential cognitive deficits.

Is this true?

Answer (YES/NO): NO